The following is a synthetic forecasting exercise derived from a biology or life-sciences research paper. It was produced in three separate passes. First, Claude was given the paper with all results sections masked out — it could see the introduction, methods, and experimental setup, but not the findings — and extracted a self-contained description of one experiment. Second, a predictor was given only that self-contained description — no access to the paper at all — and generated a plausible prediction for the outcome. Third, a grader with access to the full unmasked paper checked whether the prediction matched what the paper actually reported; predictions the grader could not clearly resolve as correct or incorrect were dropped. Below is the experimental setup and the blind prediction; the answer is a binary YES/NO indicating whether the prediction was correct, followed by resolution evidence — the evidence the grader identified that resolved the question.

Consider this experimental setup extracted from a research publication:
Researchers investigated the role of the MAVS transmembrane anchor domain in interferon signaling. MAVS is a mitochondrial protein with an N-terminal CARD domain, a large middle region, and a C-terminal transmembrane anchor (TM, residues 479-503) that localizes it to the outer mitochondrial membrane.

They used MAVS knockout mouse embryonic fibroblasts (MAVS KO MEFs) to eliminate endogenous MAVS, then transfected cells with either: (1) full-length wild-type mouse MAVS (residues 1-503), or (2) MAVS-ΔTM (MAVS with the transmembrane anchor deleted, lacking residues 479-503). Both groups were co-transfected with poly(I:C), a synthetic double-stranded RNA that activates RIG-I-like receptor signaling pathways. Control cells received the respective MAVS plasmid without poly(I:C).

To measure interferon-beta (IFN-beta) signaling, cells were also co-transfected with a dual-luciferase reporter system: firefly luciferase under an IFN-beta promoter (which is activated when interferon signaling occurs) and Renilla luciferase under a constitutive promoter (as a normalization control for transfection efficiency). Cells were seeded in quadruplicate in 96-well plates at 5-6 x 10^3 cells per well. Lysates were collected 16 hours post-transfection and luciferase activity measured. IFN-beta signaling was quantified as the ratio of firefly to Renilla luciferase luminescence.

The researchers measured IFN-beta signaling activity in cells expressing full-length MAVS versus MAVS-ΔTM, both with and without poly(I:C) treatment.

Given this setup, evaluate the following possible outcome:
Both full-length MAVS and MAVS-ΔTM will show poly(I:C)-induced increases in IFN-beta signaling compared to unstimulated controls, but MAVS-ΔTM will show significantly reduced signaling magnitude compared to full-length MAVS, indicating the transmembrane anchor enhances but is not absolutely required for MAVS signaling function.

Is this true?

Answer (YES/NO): NO